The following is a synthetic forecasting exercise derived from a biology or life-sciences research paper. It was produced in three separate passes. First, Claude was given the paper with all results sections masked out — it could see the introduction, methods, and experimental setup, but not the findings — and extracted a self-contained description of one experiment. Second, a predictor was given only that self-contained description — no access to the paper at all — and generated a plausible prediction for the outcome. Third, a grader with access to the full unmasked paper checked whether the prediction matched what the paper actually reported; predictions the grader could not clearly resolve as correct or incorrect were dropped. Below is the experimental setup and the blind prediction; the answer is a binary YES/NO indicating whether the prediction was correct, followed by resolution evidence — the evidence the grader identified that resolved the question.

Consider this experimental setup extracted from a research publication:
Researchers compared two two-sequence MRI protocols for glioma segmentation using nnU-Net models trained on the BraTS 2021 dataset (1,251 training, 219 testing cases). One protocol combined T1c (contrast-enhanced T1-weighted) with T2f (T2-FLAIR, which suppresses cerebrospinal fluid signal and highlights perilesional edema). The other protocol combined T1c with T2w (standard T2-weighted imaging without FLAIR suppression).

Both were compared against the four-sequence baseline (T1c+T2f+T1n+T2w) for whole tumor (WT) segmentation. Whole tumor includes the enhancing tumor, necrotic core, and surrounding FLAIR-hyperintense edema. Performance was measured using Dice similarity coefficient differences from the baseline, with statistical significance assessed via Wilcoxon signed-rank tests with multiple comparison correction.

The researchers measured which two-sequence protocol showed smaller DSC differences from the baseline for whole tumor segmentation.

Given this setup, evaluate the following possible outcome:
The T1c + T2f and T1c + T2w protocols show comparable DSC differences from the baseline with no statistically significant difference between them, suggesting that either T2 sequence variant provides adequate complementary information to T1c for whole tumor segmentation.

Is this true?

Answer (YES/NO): NO